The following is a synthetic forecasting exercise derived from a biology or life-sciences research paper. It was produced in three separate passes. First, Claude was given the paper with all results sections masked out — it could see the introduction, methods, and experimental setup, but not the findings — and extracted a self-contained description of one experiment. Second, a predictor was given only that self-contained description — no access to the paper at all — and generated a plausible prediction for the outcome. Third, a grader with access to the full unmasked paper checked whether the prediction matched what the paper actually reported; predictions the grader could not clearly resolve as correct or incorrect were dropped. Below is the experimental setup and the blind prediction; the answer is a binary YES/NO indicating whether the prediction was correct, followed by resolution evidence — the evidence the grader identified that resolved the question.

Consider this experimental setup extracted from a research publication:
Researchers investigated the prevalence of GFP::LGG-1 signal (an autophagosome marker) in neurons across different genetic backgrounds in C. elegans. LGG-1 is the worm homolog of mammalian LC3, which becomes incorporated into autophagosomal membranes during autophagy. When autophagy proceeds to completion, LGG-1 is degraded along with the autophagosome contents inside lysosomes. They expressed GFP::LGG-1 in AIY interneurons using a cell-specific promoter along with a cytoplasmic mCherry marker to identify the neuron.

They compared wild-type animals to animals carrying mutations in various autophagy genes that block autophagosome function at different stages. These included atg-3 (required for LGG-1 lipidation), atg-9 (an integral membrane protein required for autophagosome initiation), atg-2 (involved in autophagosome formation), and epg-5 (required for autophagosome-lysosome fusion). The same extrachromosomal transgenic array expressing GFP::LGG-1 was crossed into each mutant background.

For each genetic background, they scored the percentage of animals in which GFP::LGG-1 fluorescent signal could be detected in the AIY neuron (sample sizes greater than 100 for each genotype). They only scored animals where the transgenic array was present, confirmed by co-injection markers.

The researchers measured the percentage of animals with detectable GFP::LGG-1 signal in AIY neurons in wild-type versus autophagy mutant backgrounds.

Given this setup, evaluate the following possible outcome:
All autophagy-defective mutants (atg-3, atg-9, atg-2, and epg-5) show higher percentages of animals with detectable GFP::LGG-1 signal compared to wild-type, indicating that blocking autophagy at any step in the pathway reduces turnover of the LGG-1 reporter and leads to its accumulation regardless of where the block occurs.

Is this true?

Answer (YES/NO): YES